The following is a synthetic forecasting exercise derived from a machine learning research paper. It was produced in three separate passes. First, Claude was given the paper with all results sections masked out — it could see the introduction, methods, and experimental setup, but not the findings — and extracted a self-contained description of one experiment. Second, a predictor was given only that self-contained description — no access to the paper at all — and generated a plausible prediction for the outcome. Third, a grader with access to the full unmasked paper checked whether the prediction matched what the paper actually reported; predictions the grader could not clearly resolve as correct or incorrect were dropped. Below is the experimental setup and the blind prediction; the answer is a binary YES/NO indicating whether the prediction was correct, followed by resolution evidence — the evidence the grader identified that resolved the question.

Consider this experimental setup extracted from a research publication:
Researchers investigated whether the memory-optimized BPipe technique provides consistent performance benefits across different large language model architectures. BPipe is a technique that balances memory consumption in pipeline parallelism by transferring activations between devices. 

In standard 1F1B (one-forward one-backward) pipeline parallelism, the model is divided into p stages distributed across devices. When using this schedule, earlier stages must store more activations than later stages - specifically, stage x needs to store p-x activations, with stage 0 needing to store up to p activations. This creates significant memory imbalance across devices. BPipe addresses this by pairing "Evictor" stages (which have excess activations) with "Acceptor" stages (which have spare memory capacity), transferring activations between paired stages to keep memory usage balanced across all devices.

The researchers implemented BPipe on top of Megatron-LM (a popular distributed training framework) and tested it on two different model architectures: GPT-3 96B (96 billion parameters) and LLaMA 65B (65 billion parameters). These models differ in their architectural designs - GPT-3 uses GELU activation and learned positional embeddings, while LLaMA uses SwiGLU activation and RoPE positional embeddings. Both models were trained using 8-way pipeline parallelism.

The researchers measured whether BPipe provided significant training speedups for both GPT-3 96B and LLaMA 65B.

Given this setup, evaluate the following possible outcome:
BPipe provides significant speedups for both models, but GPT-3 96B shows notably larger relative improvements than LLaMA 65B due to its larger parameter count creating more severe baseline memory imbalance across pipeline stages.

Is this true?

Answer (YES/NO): NO